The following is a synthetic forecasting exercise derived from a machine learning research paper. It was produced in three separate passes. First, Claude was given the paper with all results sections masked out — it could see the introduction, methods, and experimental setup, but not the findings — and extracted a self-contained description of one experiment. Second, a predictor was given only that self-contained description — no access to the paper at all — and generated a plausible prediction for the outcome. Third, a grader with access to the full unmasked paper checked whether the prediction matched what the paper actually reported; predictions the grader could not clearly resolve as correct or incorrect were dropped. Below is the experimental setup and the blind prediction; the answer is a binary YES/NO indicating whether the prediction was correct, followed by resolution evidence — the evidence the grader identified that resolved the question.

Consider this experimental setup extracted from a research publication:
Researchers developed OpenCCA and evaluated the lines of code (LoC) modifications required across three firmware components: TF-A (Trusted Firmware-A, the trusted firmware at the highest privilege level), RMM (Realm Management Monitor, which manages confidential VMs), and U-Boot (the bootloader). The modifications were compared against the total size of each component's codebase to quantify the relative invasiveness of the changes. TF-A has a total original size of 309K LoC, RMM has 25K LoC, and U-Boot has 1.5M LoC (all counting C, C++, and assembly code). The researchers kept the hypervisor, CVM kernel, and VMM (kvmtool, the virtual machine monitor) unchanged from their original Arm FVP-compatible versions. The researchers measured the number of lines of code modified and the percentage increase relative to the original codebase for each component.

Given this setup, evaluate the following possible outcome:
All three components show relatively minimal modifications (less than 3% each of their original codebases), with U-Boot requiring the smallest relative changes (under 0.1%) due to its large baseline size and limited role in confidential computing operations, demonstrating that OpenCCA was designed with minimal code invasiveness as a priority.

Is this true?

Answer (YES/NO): NO